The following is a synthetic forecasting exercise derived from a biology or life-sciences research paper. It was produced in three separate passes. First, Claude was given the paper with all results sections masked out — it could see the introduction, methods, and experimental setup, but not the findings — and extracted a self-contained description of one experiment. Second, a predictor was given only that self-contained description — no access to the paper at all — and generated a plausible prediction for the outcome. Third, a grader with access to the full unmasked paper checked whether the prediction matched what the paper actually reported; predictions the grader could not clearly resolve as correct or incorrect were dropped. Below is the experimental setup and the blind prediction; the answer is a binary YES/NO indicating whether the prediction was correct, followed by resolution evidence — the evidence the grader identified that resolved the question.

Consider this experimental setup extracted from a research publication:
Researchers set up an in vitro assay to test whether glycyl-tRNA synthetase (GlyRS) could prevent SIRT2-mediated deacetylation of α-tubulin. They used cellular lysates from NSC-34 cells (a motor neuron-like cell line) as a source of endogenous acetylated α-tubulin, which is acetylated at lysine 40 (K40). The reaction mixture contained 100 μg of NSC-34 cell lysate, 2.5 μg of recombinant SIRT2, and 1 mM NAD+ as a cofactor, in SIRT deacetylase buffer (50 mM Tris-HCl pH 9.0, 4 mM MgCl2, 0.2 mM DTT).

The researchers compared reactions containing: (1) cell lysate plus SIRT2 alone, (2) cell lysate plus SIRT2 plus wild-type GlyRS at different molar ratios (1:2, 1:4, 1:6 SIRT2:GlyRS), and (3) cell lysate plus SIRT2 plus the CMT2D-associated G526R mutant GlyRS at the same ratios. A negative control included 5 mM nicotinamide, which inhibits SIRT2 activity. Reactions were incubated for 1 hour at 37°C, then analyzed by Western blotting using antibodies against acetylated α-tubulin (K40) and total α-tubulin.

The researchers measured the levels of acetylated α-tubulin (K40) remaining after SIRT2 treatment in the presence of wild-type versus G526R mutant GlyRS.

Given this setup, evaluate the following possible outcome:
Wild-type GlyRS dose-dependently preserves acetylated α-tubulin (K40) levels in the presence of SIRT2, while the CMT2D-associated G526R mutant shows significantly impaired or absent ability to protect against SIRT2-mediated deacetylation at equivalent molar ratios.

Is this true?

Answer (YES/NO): YES